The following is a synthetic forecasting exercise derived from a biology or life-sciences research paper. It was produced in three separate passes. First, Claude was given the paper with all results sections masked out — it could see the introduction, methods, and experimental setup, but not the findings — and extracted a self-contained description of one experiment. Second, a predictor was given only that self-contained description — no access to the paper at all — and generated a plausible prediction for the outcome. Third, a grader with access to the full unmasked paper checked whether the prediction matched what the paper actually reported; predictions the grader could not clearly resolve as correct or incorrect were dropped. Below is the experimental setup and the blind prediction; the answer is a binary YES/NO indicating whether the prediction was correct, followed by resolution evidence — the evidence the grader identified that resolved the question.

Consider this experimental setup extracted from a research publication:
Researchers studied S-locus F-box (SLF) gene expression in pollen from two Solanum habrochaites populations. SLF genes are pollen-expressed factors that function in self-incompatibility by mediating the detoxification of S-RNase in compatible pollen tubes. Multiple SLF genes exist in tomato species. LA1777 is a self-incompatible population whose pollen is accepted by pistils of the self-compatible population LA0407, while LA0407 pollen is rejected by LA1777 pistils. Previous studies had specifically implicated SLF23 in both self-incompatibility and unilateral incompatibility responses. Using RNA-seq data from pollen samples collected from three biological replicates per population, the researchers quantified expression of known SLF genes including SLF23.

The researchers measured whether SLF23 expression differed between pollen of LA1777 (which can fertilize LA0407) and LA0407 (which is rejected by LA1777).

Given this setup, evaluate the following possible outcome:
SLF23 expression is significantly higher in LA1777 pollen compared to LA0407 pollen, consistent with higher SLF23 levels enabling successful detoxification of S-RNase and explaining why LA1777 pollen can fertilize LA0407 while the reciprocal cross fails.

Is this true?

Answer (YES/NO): NO